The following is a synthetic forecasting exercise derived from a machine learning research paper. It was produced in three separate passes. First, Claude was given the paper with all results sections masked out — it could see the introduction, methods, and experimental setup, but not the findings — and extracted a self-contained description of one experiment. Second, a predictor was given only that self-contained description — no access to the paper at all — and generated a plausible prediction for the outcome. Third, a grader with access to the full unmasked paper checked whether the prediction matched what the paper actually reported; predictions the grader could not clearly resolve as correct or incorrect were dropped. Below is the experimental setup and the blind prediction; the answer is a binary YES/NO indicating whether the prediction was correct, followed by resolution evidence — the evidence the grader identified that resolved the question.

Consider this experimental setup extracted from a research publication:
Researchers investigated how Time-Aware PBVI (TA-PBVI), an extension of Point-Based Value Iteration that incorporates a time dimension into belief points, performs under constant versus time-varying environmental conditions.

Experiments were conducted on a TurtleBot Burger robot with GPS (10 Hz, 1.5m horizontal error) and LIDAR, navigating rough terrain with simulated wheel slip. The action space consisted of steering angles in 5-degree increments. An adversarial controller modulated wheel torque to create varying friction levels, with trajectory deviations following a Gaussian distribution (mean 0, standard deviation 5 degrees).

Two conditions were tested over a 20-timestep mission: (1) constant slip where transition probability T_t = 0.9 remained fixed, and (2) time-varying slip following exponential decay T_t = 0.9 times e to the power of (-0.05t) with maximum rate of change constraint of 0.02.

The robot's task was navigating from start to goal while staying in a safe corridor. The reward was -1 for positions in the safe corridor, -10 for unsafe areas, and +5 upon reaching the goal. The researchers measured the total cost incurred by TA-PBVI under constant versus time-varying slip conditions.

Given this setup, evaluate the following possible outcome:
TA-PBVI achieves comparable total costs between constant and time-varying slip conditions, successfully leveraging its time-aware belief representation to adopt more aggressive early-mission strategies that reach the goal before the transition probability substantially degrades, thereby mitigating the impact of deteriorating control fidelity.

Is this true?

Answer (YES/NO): NO